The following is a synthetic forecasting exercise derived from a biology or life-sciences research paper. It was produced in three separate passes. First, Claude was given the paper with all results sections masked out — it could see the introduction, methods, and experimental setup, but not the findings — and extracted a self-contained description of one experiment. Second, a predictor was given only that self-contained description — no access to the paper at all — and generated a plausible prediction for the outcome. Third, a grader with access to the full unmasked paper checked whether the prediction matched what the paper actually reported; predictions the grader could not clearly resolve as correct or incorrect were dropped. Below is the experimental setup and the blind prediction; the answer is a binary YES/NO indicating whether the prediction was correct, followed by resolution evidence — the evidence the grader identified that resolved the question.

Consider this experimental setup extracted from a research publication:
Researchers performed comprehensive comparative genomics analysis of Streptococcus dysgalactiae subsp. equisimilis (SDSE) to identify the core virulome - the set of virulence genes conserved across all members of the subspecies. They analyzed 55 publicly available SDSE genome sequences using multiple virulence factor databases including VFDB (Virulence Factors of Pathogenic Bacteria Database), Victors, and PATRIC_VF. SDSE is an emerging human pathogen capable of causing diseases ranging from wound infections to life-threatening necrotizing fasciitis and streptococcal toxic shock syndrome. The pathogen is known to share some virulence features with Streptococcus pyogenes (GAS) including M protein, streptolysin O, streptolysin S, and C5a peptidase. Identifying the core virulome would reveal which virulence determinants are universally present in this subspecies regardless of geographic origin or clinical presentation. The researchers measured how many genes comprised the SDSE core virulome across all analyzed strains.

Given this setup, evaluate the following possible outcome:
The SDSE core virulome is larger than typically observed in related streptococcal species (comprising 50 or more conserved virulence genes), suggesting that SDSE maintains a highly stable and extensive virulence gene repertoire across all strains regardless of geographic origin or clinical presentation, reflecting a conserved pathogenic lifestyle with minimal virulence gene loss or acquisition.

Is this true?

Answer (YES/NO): NO